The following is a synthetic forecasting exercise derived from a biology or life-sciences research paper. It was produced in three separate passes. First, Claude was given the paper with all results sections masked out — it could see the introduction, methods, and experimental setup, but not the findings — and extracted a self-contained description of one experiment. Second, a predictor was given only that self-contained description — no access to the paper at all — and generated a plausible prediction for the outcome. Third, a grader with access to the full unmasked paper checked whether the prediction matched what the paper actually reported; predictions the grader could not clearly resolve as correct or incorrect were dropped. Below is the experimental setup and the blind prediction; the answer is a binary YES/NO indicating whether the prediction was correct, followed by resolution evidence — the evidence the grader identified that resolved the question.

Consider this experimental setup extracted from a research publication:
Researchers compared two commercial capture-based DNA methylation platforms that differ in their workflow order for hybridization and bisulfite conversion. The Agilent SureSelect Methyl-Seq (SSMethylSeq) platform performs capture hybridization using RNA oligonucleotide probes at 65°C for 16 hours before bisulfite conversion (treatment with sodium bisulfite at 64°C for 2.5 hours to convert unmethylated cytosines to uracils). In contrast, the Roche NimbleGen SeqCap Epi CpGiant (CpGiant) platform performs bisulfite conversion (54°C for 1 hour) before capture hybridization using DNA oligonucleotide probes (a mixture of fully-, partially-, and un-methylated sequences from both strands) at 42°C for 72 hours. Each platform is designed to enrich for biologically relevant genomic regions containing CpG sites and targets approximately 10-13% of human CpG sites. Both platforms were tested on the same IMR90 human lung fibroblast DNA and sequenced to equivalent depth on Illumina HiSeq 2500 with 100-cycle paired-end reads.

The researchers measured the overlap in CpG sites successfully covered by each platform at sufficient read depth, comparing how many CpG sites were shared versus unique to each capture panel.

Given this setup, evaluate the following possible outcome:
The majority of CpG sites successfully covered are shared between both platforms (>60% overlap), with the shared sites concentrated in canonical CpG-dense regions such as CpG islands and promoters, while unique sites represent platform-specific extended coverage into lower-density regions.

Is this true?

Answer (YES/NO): NO